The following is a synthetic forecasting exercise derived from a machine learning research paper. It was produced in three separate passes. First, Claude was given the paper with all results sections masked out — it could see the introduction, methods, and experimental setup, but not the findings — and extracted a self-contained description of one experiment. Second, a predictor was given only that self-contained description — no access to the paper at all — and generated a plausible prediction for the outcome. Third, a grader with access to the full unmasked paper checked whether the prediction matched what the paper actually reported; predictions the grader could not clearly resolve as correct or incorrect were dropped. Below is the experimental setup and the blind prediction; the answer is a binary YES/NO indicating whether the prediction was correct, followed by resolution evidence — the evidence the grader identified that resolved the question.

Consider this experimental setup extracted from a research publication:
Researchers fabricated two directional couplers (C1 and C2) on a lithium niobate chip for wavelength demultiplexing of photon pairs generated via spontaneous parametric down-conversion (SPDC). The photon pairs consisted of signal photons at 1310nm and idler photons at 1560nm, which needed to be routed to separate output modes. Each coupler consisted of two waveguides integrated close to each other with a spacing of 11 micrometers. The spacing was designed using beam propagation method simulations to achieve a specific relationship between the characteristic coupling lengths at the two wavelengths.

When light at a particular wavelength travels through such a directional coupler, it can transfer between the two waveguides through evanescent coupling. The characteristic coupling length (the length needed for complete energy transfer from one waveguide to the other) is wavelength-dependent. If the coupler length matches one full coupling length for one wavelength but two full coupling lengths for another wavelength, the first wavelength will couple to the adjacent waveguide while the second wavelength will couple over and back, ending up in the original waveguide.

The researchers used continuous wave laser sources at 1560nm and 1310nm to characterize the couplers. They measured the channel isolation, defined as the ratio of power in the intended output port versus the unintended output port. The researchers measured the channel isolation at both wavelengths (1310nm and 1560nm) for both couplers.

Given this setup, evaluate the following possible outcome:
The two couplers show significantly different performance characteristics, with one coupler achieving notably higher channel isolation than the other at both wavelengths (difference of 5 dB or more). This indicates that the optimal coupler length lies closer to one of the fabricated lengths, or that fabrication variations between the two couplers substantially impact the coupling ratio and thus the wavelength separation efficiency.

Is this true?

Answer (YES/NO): NO